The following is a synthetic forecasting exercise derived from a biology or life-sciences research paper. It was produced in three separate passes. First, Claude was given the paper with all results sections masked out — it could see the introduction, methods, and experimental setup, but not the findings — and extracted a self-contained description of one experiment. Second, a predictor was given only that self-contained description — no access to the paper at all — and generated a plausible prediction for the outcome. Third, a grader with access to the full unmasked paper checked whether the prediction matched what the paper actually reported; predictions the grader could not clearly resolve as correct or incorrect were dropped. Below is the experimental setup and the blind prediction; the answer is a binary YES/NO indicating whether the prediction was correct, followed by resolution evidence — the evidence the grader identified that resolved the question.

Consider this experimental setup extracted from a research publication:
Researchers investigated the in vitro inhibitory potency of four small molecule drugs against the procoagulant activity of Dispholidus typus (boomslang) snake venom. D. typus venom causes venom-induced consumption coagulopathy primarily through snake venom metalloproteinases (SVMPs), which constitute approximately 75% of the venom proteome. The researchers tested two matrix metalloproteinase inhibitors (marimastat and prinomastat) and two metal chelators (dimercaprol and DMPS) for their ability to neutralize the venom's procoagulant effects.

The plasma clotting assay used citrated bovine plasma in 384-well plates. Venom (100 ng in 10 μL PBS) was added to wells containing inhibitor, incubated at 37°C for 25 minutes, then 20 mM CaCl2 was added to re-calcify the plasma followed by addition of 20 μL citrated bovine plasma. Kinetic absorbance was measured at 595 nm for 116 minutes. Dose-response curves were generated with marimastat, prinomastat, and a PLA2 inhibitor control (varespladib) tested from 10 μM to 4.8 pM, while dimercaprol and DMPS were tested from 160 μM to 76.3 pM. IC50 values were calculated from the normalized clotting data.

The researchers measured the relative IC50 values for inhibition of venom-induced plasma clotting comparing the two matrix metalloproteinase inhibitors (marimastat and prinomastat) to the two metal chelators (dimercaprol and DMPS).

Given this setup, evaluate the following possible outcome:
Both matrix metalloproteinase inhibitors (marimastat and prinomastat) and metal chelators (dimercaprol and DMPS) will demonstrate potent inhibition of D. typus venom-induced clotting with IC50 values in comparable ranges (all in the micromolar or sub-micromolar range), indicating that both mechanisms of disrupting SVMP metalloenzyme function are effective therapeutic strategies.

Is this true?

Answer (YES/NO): NO